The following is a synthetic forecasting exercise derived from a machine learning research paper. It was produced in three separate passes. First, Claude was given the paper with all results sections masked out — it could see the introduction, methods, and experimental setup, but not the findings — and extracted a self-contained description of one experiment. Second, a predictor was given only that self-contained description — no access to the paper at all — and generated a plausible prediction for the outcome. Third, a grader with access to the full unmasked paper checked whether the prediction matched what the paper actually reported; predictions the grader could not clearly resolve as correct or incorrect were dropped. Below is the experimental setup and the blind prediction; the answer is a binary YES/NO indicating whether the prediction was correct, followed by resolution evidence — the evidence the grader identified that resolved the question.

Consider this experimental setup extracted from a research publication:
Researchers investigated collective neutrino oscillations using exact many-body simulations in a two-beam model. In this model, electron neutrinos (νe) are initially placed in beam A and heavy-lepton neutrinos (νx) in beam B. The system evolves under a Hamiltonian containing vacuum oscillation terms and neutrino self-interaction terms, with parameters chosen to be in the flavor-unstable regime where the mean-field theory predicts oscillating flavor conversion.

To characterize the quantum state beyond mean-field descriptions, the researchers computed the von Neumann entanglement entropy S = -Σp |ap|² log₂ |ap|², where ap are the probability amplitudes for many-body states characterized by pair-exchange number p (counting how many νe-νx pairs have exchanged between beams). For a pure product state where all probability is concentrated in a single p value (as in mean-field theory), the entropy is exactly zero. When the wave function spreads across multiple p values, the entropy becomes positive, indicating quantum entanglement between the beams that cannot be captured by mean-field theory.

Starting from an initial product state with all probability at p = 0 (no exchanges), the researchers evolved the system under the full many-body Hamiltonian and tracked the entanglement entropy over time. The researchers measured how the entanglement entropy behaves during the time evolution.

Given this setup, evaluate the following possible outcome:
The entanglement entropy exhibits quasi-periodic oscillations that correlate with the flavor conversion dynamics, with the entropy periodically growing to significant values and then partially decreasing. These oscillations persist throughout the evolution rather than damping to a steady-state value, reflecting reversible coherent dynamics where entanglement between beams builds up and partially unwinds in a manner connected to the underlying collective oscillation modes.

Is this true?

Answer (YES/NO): NO